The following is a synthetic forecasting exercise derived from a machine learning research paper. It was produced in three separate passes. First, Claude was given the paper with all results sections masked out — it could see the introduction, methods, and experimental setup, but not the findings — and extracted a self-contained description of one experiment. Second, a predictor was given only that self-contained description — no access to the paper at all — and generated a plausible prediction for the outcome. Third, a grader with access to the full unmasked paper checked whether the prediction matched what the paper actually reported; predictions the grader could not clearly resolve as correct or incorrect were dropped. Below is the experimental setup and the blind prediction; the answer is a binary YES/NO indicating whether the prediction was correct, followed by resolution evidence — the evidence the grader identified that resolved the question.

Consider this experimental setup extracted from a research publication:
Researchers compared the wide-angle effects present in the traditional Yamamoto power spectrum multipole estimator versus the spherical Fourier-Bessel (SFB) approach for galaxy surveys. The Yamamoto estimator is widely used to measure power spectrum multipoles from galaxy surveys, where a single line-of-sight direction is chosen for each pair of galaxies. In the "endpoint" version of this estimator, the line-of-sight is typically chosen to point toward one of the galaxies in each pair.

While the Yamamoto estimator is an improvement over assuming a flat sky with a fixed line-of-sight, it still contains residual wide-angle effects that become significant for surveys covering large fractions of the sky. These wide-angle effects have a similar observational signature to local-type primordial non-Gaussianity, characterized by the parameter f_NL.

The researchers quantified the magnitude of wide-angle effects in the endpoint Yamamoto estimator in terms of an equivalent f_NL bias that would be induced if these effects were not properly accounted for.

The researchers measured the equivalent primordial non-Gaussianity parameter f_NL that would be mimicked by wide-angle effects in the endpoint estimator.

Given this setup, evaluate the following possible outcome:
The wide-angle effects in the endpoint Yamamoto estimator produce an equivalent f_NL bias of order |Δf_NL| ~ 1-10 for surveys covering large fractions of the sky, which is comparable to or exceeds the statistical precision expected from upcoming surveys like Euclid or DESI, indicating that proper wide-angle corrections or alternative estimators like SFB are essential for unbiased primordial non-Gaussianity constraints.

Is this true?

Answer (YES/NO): YES